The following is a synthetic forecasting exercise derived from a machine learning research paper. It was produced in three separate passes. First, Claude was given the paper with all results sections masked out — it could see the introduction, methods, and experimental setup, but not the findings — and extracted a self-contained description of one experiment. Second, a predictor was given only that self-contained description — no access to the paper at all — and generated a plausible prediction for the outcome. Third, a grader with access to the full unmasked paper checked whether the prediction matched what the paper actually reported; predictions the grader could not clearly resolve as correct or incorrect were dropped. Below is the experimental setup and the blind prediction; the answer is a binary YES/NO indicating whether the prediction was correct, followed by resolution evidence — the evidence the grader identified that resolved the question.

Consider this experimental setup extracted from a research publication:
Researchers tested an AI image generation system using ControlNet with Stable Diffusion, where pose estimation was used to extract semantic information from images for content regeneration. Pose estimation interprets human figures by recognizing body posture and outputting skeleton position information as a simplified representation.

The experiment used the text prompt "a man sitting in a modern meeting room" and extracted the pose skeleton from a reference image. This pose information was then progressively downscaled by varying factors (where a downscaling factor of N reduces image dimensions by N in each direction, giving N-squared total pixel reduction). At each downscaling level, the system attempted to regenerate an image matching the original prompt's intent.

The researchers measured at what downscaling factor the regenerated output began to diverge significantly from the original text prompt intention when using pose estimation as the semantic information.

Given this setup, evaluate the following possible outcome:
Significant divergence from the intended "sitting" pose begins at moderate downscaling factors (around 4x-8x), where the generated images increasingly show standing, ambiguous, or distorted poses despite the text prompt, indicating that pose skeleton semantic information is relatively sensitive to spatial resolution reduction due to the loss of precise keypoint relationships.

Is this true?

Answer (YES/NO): NO